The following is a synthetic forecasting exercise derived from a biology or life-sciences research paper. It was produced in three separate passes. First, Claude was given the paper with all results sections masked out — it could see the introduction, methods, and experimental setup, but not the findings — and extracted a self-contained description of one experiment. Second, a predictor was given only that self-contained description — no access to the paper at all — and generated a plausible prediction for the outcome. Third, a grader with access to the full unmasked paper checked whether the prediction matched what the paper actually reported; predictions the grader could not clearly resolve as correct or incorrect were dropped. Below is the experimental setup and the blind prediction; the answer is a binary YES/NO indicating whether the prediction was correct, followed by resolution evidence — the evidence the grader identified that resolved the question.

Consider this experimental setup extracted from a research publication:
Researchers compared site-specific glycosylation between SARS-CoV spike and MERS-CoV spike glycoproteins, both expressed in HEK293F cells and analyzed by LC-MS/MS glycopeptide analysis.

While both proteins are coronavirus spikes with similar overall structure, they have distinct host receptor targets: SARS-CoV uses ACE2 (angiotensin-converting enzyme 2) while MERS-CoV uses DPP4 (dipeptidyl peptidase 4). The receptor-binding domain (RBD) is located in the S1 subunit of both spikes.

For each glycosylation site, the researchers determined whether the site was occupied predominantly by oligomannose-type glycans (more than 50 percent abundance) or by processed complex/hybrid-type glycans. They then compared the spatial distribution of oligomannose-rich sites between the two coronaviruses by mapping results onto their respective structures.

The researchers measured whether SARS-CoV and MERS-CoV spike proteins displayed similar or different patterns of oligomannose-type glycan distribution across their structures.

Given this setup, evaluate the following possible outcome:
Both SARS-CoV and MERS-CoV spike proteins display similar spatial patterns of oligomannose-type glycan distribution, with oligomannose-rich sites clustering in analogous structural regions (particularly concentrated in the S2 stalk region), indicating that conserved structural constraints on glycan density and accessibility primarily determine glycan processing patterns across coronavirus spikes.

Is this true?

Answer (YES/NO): NO